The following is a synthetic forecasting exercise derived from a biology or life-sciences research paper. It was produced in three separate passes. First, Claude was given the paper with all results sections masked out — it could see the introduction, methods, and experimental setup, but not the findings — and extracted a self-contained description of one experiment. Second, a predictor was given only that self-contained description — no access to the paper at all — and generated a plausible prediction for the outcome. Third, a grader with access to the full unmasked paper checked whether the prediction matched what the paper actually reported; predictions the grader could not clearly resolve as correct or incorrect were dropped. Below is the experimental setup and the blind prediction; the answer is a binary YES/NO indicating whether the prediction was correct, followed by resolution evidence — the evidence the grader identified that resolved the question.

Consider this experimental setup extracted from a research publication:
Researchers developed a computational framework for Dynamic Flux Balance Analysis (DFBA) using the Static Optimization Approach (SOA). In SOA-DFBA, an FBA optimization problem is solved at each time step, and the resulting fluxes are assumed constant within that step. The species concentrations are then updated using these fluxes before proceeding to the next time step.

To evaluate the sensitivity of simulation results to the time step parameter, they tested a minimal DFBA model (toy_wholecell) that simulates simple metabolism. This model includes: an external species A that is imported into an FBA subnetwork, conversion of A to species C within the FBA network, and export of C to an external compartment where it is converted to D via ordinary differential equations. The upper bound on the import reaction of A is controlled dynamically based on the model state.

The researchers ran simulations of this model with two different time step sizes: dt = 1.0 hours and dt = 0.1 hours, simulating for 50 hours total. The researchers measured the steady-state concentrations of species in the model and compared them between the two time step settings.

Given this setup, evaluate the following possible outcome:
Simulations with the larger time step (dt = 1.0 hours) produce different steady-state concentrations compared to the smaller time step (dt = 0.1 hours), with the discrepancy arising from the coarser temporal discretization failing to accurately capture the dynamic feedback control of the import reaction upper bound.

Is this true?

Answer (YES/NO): YES